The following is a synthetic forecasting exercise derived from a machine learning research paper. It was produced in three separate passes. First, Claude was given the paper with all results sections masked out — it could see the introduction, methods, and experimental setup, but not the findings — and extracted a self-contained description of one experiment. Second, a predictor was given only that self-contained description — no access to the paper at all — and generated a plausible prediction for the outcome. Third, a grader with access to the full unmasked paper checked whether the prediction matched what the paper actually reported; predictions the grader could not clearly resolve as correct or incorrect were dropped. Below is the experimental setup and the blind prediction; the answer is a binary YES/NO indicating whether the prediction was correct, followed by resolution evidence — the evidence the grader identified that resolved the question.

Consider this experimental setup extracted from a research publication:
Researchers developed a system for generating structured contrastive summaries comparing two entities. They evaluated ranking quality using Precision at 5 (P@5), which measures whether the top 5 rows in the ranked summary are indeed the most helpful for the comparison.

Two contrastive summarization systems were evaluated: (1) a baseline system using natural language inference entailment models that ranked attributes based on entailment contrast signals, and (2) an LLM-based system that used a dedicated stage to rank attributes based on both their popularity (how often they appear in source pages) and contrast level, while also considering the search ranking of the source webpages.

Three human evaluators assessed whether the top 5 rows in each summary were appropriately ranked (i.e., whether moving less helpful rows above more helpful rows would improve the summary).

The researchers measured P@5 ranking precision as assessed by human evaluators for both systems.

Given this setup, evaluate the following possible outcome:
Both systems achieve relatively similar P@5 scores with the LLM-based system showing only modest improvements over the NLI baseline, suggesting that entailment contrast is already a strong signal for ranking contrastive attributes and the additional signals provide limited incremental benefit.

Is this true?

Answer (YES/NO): YES